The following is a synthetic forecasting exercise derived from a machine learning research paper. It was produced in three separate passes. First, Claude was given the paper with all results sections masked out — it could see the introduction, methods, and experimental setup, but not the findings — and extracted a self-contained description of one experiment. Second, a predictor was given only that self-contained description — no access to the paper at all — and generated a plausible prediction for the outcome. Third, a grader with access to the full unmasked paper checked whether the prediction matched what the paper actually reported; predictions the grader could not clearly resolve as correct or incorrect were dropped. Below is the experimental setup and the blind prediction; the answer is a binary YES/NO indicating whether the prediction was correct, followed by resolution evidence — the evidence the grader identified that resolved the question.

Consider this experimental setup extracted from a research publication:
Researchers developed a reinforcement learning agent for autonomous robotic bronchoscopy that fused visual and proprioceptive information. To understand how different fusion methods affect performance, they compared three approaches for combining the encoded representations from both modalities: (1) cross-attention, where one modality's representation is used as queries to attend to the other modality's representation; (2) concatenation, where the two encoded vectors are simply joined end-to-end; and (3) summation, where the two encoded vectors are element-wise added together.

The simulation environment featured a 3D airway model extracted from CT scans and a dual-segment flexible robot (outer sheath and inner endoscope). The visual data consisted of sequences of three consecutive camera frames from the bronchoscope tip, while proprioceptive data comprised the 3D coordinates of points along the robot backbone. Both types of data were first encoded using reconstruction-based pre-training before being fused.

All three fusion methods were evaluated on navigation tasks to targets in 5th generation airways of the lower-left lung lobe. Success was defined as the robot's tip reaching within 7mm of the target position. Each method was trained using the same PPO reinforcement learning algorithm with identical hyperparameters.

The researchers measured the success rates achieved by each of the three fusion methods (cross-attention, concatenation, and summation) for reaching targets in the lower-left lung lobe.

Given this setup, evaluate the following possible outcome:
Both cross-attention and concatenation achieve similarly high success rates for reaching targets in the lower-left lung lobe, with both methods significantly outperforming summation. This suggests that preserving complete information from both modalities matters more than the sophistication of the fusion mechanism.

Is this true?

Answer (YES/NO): NO